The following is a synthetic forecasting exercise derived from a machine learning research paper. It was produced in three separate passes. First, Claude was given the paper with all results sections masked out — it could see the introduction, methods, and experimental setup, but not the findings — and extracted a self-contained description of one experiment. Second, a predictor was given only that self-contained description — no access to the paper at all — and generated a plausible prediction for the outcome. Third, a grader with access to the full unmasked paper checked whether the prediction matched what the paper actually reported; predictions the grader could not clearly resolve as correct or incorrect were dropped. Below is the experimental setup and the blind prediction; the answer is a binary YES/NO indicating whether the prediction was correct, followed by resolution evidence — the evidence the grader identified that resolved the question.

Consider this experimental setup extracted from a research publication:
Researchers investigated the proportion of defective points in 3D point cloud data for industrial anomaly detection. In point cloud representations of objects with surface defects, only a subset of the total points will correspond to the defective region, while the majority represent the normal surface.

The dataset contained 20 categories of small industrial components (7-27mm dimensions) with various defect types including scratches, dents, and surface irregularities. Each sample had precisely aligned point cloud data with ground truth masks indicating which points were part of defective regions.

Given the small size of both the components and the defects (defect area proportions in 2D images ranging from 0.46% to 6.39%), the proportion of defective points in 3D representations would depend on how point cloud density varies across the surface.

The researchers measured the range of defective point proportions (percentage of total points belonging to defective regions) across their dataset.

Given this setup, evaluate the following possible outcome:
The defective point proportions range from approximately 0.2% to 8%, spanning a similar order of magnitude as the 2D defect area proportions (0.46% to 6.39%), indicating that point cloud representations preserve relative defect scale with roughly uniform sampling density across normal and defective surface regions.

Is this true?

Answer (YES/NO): NO